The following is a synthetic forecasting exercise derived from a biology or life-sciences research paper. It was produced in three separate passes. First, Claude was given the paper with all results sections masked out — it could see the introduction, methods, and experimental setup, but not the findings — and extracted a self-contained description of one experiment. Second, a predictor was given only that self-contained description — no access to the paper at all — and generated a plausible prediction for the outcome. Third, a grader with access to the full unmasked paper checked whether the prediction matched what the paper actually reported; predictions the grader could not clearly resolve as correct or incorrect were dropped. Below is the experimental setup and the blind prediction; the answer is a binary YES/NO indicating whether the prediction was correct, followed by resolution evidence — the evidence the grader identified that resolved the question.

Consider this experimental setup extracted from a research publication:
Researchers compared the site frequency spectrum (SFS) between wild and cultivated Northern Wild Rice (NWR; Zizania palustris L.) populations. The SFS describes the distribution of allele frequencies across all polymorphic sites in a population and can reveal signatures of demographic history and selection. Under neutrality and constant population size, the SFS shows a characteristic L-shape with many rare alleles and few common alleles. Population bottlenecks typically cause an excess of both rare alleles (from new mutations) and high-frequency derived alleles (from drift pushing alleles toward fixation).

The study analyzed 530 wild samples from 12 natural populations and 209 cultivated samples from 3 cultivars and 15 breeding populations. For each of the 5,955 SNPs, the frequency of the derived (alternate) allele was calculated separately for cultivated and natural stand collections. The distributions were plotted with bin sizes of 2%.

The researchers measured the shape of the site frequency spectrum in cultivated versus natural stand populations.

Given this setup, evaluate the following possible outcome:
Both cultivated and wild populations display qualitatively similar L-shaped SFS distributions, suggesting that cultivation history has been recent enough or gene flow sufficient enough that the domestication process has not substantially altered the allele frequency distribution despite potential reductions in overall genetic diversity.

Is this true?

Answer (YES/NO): YES